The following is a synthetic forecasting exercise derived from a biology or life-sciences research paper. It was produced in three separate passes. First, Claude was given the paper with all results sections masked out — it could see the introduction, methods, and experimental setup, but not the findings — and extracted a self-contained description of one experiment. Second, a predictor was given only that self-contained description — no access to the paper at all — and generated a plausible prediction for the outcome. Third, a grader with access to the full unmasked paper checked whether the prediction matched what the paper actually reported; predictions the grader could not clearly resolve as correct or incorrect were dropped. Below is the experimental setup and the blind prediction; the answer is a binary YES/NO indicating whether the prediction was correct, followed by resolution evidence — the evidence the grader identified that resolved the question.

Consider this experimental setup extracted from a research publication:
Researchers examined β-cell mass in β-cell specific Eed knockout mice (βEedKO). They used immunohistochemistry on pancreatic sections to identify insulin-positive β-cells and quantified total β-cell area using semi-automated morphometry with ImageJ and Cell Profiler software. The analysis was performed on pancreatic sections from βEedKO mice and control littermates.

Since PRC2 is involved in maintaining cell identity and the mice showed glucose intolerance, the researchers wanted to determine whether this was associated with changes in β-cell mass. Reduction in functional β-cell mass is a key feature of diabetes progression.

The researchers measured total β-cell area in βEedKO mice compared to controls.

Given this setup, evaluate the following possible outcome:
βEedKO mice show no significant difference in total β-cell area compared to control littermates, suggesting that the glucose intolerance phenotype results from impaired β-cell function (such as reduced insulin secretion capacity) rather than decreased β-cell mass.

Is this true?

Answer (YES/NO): YES